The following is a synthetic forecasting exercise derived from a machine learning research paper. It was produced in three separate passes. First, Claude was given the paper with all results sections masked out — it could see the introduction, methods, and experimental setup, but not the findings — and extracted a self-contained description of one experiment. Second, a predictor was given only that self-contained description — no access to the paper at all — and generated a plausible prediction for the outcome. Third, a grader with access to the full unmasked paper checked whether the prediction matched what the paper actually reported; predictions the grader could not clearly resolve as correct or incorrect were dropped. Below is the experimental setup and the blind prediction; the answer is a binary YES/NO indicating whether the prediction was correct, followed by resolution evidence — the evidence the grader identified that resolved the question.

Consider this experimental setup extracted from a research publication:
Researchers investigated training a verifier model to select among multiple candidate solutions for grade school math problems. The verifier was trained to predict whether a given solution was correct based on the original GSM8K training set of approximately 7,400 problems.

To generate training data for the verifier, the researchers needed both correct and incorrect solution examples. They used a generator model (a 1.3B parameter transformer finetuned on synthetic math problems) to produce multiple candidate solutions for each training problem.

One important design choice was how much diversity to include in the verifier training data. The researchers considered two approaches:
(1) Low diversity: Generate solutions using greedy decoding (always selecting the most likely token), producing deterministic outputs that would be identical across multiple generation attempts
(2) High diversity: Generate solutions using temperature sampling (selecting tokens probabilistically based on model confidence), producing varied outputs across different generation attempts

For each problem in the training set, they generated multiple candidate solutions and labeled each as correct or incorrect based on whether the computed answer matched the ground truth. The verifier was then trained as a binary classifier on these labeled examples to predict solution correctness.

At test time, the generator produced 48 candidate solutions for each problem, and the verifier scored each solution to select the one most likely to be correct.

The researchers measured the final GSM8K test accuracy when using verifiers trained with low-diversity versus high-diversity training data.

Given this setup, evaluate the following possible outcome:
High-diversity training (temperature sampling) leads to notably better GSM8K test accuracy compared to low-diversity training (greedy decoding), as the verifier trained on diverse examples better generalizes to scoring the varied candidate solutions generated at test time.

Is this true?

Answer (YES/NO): YES